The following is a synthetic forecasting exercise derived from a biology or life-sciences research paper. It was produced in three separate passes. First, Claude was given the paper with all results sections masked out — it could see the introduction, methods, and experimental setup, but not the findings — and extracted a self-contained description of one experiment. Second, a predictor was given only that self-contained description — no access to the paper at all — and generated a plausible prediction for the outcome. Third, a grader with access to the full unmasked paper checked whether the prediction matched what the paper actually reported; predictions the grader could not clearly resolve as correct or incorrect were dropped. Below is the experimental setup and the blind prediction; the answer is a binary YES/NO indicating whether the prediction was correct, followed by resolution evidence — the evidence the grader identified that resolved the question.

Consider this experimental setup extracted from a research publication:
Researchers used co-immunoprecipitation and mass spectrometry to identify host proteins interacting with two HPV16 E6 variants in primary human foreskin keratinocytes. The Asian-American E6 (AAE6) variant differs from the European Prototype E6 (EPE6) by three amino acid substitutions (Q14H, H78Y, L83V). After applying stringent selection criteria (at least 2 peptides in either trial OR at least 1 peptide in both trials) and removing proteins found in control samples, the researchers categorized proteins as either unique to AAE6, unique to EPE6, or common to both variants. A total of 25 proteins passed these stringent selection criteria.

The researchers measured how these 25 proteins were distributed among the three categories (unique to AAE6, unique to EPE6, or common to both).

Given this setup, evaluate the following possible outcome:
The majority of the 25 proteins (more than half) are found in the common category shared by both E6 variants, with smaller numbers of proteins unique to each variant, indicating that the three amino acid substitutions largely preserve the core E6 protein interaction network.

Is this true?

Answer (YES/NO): YES